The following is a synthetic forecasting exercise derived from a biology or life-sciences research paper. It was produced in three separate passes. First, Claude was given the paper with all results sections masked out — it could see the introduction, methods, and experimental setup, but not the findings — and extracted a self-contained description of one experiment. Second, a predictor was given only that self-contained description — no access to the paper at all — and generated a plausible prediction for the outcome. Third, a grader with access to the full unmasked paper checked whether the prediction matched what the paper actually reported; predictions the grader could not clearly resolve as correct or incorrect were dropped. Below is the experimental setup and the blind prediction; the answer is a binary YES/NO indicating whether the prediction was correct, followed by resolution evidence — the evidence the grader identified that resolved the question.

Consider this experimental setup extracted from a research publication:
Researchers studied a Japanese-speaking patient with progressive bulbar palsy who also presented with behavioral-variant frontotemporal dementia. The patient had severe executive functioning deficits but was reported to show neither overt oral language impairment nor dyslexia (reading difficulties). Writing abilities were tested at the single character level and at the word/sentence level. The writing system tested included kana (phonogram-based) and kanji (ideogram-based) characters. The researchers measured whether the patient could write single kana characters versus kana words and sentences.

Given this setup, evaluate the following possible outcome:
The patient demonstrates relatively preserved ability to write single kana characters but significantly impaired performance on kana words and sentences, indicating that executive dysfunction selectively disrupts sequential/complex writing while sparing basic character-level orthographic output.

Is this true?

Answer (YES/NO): YES